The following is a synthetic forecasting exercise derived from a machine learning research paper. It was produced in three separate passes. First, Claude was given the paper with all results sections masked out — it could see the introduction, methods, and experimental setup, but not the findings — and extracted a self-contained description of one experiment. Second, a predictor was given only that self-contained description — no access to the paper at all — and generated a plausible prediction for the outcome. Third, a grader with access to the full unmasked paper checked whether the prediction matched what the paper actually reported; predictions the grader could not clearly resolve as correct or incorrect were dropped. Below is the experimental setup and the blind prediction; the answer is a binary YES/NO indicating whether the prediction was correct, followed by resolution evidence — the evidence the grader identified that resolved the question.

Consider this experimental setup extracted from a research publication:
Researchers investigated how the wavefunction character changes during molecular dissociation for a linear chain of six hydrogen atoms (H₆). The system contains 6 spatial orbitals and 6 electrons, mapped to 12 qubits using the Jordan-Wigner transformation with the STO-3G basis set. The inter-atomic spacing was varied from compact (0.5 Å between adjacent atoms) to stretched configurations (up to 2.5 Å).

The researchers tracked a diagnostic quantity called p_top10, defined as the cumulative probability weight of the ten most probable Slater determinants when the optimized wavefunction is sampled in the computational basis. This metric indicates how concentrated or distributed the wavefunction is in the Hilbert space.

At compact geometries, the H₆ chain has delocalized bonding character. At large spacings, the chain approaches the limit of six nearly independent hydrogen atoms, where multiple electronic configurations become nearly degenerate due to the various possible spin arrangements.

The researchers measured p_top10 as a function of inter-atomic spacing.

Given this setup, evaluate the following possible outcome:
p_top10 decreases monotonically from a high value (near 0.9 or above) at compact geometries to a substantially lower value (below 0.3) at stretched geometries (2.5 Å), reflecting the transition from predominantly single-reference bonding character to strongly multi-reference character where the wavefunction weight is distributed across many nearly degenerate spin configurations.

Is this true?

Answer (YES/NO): NO